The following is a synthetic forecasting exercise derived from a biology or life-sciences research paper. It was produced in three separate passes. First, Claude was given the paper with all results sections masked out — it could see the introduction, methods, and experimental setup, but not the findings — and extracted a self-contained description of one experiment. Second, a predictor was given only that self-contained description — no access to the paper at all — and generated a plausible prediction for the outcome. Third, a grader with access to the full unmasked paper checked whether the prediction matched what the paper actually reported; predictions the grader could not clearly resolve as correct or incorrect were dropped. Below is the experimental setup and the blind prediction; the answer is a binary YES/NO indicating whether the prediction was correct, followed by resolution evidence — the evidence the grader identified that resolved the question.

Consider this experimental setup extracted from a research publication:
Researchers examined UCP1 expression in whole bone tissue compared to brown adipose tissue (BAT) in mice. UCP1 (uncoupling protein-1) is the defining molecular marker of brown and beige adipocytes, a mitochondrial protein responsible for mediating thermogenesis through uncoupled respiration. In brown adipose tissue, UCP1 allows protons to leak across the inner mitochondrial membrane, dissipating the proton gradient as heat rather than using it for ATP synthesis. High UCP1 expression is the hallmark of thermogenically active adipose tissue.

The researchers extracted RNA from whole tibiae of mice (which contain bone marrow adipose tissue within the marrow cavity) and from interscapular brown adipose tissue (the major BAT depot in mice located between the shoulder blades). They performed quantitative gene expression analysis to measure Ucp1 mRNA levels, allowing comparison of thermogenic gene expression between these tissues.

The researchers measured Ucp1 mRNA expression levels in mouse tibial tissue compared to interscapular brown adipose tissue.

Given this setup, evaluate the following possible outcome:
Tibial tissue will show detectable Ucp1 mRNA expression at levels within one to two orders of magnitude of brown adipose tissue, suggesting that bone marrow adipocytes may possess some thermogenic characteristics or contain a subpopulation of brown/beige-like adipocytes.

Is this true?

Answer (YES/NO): NO